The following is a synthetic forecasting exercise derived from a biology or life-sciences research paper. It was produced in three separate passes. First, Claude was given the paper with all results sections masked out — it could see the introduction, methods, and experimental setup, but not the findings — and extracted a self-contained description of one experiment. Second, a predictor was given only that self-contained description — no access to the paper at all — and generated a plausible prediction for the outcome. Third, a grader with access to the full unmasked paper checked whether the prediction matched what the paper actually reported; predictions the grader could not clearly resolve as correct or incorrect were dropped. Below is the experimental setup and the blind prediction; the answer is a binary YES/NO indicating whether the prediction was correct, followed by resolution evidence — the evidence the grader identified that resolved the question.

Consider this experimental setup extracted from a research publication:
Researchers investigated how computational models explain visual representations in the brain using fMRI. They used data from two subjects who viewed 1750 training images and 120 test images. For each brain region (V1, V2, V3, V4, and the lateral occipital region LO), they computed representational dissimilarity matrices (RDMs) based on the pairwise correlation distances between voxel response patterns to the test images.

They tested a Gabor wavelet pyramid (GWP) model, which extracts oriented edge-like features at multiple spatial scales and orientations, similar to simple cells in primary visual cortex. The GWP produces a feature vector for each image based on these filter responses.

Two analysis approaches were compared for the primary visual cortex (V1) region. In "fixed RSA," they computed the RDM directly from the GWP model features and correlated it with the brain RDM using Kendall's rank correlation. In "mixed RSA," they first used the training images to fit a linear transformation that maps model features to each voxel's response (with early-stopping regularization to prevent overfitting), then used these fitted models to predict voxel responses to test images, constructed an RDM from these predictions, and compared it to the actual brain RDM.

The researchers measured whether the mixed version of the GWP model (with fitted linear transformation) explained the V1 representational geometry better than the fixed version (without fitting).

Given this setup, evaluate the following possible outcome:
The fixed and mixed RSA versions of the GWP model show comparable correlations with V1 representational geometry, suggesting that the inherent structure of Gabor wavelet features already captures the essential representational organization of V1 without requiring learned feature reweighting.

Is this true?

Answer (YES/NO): YES